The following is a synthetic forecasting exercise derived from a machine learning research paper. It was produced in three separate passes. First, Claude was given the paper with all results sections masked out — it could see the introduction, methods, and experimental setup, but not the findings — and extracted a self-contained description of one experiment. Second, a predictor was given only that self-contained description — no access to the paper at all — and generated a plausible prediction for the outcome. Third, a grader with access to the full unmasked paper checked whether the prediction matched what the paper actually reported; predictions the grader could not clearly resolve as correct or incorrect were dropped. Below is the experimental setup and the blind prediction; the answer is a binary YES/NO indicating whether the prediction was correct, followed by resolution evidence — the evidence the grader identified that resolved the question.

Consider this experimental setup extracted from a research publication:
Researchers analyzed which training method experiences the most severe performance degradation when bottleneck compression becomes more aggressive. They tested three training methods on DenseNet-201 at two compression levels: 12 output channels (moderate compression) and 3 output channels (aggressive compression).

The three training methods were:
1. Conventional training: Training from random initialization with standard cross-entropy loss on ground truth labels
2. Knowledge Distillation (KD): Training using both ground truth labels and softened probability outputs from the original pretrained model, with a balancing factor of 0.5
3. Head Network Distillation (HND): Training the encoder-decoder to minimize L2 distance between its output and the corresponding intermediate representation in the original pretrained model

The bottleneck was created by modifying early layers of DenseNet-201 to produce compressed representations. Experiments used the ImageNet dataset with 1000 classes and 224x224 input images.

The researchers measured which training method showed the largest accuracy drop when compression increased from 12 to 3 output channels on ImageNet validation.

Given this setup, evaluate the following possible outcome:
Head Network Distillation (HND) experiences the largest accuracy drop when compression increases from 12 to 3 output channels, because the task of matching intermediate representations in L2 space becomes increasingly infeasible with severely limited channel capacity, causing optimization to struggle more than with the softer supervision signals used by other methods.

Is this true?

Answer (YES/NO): YES